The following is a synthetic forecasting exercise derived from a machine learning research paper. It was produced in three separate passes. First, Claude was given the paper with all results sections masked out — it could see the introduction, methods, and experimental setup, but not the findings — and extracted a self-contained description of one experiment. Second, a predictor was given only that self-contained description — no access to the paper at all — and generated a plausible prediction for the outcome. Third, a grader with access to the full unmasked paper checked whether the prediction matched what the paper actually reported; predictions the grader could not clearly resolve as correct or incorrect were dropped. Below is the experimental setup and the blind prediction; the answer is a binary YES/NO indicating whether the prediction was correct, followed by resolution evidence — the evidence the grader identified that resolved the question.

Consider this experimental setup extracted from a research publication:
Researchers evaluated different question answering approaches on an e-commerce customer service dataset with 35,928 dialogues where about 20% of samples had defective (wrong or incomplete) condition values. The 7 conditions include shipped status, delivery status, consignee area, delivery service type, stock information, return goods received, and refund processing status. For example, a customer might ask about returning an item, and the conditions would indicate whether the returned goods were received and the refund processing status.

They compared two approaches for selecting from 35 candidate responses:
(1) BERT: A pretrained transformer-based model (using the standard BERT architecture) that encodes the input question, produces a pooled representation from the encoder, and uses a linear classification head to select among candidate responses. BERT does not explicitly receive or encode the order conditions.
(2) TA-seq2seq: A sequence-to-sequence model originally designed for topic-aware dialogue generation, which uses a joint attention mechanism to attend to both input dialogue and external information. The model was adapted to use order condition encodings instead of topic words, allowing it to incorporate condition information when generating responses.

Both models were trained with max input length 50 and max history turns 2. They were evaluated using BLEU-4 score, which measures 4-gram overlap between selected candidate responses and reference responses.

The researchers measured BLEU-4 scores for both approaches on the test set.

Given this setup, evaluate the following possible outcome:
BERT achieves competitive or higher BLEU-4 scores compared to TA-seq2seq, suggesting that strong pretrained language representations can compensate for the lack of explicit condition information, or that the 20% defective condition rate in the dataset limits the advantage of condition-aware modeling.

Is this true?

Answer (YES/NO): YES